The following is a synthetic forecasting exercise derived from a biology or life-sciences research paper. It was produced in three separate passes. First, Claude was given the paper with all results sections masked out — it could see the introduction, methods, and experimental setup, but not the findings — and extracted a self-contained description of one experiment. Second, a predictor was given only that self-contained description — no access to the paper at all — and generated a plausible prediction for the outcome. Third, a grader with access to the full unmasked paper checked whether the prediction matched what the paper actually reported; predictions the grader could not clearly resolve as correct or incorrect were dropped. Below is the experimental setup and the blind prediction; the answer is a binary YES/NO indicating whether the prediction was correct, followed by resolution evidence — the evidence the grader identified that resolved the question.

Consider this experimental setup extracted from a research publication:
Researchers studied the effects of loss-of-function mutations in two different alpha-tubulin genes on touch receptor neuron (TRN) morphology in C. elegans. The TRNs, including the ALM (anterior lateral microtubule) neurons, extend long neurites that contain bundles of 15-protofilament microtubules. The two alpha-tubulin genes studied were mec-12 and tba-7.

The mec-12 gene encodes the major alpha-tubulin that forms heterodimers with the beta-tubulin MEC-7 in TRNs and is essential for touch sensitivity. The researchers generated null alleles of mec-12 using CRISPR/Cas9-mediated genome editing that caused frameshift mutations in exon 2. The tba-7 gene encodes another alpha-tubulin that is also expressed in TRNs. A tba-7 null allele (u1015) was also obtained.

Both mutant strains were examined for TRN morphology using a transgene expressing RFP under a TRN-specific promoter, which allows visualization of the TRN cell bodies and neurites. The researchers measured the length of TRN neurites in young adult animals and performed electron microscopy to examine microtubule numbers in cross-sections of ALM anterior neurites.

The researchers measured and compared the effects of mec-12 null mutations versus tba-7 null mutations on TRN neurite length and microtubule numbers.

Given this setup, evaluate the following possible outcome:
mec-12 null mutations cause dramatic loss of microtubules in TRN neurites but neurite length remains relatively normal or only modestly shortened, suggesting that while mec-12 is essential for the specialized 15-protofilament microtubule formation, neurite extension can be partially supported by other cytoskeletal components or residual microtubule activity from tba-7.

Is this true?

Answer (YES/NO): NO